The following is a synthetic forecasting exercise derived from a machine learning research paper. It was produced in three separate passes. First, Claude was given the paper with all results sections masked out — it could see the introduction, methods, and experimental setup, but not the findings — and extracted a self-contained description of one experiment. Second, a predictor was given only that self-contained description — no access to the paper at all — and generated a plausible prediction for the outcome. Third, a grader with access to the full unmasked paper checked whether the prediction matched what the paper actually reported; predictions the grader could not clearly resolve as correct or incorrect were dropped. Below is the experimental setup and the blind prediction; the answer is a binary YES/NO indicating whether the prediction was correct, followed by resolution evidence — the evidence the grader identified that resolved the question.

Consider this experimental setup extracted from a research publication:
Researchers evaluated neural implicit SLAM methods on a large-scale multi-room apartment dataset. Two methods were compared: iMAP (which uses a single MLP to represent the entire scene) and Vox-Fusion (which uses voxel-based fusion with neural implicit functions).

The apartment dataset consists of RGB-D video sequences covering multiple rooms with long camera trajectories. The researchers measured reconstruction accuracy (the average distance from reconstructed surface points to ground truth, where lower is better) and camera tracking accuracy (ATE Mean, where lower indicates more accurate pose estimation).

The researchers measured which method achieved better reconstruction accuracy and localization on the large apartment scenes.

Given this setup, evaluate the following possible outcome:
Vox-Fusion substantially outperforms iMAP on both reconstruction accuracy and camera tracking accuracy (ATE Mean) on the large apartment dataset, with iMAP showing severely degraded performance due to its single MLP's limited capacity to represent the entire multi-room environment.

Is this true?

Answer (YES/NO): NO